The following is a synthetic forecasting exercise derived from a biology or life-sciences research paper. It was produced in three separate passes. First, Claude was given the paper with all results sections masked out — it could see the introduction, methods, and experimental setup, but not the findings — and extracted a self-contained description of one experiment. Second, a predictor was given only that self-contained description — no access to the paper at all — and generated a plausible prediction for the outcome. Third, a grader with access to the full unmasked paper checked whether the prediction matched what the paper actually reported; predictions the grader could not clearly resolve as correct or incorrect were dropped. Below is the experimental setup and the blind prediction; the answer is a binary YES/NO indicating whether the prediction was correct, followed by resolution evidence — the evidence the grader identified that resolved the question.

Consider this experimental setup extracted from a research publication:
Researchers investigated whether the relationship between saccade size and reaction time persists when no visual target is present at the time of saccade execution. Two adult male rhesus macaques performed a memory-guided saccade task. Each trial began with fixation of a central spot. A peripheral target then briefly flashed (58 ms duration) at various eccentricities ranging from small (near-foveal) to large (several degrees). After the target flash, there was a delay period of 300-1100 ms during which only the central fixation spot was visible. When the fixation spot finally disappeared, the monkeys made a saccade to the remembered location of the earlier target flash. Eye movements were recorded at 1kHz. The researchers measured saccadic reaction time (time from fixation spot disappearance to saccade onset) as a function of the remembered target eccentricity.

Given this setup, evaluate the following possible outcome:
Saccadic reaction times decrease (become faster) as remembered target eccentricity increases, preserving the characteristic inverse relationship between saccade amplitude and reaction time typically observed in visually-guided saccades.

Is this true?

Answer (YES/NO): YES